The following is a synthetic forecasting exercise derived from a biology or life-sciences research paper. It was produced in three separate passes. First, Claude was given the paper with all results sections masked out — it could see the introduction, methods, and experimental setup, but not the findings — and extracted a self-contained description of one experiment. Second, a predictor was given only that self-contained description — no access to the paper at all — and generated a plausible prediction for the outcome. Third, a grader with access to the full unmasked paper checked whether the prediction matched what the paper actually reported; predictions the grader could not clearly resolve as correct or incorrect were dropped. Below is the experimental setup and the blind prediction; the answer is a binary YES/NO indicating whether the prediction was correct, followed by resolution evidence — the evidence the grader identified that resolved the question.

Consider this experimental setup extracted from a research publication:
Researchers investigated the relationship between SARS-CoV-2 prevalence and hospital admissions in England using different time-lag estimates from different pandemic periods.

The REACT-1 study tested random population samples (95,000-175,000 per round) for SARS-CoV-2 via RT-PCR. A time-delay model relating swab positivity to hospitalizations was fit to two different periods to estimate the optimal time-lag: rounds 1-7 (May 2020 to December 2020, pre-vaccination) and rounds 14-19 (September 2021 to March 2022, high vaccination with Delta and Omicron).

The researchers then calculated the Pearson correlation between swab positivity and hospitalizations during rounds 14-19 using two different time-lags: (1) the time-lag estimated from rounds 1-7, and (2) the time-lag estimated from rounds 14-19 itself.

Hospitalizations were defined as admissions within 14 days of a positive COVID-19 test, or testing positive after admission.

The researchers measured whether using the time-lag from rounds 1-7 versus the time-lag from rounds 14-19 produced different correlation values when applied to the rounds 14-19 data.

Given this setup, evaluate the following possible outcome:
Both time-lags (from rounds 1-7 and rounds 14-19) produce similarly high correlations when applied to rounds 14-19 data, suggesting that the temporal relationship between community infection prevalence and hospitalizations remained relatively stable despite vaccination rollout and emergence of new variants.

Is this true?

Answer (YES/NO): NO